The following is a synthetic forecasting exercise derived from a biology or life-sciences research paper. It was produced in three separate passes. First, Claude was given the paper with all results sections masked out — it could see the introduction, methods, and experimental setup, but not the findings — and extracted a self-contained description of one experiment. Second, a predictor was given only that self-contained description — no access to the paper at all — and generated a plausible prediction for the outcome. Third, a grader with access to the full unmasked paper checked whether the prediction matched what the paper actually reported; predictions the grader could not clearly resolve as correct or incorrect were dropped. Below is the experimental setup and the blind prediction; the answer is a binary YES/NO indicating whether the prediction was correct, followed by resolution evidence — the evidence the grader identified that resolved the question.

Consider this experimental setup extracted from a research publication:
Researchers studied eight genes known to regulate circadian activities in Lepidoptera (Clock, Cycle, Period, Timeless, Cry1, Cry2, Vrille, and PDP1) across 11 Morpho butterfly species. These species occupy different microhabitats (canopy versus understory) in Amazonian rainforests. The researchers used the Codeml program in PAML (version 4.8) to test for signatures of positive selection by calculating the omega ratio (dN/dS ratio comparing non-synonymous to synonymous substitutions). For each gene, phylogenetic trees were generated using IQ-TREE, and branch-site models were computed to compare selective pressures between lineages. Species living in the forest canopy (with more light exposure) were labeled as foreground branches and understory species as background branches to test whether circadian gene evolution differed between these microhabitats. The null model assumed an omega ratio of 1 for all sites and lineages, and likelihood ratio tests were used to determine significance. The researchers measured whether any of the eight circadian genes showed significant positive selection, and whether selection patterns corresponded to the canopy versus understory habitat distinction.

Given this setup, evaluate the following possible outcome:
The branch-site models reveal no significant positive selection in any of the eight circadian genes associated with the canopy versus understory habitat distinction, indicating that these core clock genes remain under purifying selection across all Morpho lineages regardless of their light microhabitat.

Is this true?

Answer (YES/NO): NO